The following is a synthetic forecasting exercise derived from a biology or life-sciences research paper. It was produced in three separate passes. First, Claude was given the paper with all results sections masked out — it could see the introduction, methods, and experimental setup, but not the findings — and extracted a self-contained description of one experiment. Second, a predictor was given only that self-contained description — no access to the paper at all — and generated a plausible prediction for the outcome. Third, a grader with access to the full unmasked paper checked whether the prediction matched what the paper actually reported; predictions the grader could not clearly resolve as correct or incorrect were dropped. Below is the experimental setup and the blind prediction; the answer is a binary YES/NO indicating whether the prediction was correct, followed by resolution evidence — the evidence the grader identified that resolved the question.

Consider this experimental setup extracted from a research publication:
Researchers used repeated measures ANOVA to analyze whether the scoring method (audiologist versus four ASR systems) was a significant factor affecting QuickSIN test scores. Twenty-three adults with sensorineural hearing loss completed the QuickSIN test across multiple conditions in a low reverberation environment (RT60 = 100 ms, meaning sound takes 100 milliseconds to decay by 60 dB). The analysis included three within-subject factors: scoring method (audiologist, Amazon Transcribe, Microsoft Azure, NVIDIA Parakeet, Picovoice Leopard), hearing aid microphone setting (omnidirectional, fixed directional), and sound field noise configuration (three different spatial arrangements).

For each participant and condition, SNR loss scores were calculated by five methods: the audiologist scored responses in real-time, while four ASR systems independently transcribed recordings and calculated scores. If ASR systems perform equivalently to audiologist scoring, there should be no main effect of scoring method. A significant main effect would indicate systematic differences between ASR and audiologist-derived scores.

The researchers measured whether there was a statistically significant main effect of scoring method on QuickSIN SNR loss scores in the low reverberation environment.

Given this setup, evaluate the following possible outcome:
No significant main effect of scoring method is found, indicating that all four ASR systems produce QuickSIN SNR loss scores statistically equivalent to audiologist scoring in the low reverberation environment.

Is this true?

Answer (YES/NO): NO